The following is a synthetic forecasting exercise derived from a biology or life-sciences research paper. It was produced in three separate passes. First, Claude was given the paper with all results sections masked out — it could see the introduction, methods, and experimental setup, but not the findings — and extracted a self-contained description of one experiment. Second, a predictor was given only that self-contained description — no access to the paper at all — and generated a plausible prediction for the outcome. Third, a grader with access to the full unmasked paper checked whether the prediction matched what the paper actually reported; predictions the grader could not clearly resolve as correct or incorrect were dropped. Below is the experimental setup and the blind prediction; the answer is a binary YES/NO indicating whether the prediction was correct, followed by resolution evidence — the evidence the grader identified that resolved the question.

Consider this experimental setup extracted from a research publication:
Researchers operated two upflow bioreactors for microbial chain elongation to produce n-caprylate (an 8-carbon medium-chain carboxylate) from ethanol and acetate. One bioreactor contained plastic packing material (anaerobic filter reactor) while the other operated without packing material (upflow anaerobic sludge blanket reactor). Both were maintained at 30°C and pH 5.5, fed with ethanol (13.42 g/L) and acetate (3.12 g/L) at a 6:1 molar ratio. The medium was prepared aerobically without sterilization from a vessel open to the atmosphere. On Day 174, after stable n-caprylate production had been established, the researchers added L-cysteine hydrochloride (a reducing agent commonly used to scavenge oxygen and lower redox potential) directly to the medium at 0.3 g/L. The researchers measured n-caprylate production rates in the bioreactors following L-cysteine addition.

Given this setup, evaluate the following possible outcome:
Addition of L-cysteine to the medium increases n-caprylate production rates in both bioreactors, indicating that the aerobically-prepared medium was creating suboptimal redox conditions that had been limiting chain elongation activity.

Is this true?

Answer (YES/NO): NO